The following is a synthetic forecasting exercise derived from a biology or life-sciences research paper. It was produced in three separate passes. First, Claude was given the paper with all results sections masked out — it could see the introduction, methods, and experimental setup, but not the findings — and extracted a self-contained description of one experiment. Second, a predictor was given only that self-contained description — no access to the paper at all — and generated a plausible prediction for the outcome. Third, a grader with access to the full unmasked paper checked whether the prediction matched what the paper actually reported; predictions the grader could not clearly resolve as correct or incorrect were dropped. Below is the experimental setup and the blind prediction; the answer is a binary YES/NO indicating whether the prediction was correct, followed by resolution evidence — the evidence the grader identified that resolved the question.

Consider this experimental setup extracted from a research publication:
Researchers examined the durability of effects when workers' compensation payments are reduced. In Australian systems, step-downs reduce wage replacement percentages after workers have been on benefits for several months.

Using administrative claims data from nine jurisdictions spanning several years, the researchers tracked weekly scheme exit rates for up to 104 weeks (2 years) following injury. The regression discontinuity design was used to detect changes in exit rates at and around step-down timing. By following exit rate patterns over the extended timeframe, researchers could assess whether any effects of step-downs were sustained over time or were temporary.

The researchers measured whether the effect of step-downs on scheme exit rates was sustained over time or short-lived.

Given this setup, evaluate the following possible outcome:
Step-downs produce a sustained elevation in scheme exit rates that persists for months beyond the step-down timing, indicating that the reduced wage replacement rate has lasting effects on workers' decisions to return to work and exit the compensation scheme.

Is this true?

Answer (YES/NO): NO